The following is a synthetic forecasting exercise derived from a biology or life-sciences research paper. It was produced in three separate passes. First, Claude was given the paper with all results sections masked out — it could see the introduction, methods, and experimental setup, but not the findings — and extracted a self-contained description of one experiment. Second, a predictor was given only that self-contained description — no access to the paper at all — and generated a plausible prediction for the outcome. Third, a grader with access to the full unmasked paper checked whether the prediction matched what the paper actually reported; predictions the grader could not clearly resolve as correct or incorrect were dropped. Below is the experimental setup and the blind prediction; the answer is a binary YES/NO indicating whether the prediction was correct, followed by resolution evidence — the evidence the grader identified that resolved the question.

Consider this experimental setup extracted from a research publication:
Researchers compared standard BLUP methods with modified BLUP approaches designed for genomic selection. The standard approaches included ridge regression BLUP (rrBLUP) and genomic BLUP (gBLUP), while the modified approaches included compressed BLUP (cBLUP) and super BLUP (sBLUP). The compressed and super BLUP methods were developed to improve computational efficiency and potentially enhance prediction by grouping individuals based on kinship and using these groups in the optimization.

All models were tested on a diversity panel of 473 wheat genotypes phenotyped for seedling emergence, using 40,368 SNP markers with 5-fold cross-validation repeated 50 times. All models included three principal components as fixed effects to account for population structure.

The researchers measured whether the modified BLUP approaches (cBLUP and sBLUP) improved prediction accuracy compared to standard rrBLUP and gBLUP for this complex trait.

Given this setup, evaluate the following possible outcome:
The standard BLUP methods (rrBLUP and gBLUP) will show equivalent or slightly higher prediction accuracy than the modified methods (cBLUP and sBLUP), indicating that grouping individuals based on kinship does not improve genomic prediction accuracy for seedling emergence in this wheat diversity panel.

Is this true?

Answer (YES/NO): NO